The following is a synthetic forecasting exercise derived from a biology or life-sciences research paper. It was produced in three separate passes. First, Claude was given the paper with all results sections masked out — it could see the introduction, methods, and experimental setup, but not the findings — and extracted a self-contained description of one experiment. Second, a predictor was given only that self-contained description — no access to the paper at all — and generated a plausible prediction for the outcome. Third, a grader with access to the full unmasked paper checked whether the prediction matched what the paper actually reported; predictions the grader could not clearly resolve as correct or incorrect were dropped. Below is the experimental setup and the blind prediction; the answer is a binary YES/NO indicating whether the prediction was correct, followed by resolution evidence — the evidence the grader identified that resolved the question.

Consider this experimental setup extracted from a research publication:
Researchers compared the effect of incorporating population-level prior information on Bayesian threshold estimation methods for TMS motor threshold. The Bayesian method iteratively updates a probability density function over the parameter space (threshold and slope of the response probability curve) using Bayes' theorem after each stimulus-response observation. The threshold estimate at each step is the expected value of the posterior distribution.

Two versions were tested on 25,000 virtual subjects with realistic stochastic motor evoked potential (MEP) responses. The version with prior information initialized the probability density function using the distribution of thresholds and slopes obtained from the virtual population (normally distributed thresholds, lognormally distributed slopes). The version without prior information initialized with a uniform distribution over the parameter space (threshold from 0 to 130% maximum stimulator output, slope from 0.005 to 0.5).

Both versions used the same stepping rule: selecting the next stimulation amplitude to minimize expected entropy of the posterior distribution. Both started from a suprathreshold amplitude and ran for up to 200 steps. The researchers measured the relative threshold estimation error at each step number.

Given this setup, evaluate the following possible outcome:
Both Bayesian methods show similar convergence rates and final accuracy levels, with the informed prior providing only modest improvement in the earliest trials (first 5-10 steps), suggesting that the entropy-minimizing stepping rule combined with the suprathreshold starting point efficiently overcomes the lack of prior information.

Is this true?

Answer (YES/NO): NO